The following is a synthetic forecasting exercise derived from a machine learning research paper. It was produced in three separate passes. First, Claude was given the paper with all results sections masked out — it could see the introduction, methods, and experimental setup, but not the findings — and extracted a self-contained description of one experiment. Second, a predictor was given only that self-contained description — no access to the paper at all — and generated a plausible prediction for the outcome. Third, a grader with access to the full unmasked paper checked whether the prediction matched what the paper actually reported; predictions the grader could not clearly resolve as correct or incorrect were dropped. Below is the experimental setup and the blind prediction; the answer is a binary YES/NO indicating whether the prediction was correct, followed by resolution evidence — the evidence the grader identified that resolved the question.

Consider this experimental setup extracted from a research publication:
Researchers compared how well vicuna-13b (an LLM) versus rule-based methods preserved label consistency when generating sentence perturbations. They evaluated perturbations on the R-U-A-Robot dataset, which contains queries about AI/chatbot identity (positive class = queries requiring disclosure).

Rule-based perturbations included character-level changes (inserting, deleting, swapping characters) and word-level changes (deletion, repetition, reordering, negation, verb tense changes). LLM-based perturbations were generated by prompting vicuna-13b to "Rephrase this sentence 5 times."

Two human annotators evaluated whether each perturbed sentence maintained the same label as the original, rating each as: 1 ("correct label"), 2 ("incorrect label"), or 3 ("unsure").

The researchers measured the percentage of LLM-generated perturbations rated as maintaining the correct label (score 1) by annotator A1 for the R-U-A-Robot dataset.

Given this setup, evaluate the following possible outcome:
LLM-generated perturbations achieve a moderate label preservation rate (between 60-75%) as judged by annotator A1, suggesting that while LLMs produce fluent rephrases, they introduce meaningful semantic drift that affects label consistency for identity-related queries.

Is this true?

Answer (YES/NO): NO